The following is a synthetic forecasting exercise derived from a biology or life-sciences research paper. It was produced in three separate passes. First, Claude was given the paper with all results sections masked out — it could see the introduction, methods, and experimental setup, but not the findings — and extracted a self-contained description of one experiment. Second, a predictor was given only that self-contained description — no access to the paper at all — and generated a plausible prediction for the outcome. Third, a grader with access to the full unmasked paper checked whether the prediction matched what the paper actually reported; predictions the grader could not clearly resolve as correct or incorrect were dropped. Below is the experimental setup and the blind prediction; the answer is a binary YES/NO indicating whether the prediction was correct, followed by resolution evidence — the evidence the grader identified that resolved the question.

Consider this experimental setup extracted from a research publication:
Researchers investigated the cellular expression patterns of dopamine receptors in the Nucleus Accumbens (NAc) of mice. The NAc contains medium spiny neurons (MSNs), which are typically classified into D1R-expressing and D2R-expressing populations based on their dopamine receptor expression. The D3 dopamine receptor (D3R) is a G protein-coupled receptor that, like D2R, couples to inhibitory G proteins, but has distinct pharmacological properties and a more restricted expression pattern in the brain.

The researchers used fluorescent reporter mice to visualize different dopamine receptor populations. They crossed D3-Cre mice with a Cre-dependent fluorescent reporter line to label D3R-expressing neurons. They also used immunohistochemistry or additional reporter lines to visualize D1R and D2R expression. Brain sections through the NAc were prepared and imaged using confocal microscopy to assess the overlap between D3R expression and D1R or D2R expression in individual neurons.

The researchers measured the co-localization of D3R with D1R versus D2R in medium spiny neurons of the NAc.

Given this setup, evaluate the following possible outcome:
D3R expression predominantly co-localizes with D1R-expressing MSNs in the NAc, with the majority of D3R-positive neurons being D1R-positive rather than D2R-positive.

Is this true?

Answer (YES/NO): YES